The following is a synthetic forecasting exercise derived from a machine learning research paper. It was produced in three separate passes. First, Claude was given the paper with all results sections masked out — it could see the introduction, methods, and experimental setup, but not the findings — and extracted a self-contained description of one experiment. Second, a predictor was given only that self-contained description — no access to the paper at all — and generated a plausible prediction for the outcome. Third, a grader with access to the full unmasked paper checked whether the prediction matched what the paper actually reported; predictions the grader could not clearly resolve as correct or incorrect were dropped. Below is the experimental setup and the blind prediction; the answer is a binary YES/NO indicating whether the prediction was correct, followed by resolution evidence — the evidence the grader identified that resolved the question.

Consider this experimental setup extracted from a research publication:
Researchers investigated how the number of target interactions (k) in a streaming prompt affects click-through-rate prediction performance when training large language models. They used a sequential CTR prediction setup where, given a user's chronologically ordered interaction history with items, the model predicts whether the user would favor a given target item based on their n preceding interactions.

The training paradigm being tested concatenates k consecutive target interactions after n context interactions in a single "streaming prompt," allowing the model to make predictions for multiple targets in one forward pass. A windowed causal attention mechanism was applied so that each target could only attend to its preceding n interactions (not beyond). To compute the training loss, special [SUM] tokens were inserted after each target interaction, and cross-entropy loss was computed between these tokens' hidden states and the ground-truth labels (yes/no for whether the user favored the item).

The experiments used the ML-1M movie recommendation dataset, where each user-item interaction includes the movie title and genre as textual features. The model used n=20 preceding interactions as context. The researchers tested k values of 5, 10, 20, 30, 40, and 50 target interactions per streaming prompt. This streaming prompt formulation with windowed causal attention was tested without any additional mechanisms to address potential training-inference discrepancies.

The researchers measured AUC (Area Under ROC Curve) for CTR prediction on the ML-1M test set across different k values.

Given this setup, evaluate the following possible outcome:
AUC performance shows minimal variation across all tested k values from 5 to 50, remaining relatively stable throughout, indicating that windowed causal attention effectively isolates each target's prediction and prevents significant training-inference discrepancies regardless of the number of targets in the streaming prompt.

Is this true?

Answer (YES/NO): NO